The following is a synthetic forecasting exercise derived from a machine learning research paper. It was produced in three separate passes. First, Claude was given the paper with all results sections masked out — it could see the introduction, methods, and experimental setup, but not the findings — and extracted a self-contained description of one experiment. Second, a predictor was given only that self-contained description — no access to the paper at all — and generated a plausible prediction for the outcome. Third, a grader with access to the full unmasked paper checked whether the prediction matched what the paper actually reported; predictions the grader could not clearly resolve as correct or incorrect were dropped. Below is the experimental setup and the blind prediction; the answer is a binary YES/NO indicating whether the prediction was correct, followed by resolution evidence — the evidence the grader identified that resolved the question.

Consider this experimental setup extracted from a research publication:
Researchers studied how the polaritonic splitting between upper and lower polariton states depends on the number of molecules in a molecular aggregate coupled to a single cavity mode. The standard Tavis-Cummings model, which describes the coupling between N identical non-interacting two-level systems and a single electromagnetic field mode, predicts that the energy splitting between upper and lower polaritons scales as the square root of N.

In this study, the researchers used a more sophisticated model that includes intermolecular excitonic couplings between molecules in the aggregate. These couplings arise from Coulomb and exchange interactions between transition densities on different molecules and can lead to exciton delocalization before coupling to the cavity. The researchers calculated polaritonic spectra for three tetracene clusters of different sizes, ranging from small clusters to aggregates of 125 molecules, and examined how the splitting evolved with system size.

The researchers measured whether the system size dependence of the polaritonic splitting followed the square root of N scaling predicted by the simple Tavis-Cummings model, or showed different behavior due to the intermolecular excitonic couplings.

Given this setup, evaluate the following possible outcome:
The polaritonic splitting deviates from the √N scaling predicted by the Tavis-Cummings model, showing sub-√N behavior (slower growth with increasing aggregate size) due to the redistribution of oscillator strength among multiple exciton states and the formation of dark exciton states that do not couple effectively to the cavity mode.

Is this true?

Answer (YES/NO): NO